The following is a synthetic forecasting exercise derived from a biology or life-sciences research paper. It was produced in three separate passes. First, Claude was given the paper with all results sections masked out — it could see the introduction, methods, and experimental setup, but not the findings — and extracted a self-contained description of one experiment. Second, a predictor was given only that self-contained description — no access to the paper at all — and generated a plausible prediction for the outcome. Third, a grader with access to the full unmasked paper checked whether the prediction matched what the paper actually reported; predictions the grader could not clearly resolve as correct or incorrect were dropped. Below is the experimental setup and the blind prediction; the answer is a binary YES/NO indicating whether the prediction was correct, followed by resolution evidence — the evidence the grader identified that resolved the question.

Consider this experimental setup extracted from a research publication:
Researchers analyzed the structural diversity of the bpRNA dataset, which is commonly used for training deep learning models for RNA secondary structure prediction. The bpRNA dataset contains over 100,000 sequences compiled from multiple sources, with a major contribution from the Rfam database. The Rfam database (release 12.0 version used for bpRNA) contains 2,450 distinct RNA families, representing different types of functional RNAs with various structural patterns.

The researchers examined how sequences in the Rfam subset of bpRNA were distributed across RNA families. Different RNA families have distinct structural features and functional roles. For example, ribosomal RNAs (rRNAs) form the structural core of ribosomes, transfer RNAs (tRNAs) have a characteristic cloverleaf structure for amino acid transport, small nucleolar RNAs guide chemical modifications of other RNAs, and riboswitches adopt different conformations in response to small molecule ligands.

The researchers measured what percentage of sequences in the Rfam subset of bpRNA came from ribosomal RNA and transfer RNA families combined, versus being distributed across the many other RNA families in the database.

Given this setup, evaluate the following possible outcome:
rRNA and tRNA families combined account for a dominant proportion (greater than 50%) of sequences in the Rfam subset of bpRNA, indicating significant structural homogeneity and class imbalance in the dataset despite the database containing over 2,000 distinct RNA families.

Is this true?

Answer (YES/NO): YES